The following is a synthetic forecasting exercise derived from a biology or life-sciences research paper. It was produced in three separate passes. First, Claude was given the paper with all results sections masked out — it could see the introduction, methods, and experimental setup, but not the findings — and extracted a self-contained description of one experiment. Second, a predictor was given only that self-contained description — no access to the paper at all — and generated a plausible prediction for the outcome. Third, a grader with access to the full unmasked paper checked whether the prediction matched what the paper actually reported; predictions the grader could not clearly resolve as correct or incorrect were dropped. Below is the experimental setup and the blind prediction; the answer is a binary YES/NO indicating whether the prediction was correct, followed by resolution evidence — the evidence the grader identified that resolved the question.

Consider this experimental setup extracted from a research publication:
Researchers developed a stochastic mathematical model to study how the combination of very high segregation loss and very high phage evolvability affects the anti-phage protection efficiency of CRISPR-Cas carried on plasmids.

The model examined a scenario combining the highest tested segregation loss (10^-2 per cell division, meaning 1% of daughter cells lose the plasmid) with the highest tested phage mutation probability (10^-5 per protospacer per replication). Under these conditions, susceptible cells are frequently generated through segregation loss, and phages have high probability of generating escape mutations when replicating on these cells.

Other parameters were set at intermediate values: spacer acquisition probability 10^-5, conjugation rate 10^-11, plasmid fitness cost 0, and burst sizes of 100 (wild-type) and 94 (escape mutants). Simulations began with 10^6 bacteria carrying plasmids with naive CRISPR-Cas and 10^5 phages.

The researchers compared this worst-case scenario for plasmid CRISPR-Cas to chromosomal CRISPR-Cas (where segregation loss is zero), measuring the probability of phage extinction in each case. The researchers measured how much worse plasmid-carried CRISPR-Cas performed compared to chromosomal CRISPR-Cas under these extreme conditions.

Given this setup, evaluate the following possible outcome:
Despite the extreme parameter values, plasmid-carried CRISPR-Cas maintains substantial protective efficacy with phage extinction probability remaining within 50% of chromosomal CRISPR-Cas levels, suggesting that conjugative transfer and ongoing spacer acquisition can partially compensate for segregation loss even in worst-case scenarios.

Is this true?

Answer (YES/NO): NO